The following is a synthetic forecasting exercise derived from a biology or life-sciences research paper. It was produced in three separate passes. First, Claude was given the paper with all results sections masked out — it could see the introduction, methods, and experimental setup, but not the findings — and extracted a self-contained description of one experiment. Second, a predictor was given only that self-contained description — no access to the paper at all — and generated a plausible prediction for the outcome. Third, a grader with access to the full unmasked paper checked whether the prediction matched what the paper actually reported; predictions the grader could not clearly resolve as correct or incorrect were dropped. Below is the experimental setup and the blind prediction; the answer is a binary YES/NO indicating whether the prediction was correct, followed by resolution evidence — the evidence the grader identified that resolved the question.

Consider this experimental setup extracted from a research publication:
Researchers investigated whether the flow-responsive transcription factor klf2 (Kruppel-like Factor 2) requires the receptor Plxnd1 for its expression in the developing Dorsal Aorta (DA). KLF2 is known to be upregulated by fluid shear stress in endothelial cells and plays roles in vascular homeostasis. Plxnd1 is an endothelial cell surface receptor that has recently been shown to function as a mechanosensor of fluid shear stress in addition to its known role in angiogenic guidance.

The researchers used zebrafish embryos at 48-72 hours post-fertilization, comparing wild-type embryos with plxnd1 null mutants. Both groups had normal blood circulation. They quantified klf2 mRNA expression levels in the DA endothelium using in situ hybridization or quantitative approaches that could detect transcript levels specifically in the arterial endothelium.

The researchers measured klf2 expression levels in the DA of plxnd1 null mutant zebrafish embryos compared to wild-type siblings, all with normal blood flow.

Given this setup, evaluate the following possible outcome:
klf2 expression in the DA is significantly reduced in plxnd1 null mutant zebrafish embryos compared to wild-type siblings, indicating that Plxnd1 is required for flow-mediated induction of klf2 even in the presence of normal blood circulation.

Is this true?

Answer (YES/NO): YES